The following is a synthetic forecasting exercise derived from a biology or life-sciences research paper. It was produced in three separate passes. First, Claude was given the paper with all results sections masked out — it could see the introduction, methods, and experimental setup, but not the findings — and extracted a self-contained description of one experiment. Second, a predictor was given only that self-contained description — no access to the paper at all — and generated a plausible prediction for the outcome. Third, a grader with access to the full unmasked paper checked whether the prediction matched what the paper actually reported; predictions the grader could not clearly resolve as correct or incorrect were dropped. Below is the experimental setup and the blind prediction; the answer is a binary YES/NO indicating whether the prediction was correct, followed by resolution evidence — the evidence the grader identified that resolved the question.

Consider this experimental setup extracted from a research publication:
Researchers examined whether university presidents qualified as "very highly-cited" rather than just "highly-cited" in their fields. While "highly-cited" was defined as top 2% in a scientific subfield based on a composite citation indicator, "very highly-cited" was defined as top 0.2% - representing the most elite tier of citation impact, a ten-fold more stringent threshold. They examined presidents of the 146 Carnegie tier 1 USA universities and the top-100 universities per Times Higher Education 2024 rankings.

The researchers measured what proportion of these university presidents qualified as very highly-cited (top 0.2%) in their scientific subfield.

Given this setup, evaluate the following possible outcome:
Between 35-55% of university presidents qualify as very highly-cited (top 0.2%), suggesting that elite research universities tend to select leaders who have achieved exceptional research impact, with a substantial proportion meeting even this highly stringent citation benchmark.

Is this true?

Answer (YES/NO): NO